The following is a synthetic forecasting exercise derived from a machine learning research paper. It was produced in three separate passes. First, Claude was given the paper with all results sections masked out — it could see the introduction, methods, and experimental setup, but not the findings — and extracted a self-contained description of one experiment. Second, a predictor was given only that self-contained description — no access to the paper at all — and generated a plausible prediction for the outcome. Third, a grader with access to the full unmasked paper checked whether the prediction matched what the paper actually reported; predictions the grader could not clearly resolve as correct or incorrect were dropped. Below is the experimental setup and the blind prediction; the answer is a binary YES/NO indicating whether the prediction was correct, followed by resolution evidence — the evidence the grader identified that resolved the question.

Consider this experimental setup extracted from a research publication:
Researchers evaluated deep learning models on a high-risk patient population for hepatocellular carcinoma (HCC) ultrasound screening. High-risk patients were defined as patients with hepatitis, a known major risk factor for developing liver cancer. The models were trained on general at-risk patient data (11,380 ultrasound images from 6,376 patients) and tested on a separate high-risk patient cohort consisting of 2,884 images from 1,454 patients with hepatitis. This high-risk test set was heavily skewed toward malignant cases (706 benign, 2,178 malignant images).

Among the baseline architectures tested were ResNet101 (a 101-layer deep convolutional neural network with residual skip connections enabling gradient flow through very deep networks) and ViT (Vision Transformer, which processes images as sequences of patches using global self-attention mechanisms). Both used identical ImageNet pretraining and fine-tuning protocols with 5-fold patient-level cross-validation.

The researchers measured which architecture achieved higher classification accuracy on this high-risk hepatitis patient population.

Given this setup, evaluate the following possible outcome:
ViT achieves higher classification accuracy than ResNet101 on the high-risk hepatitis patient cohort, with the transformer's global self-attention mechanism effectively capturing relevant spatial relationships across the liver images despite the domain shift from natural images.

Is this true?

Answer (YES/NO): YES